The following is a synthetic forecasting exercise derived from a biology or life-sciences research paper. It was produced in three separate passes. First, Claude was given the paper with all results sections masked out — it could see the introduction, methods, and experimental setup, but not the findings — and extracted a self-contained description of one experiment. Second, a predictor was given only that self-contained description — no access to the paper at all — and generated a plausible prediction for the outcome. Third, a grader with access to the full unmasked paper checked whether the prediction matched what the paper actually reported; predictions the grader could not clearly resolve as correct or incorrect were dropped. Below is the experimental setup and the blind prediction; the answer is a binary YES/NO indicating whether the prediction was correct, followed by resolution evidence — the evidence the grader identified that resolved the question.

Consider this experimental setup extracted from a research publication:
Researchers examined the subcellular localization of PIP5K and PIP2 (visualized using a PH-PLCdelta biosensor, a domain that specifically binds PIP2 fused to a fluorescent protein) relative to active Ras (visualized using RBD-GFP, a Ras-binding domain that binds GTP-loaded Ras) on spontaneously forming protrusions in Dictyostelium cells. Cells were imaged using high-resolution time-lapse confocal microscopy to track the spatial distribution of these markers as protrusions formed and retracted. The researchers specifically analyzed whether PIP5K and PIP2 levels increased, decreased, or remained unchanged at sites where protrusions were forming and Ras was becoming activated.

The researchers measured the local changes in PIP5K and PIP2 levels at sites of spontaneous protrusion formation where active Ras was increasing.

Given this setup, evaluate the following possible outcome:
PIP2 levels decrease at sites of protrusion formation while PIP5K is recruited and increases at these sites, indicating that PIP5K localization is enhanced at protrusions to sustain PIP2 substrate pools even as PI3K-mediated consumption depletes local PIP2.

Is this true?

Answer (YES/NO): NO